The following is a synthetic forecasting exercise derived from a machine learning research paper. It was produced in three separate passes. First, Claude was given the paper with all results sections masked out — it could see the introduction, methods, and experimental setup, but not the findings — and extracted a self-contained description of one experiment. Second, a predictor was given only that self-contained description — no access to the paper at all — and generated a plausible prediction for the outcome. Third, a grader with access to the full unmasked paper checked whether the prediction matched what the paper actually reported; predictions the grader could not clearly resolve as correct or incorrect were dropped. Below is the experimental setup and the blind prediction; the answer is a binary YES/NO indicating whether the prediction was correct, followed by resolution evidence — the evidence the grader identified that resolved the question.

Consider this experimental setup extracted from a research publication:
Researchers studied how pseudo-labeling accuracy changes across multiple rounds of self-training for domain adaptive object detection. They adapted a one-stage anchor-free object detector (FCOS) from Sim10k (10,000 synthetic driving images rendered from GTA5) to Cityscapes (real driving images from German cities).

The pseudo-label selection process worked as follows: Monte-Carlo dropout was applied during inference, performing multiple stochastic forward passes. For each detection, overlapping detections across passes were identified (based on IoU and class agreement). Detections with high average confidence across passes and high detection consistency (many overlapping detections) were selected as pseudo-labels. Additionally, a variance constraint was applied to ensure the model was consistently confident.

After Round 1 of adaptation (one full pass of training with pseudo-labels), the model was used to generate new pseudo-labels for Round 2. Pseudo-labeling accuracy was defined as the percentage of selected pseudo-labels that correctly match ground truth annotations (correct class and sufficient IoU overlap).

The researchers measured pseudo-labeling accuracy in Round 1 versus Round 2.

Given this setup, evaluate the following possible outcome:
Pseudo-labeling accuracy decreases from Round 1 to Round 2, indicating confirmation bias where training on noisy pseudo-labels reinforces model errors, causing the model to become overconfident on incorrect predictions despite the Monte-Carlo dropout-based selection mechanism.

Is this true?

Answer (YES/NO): YES